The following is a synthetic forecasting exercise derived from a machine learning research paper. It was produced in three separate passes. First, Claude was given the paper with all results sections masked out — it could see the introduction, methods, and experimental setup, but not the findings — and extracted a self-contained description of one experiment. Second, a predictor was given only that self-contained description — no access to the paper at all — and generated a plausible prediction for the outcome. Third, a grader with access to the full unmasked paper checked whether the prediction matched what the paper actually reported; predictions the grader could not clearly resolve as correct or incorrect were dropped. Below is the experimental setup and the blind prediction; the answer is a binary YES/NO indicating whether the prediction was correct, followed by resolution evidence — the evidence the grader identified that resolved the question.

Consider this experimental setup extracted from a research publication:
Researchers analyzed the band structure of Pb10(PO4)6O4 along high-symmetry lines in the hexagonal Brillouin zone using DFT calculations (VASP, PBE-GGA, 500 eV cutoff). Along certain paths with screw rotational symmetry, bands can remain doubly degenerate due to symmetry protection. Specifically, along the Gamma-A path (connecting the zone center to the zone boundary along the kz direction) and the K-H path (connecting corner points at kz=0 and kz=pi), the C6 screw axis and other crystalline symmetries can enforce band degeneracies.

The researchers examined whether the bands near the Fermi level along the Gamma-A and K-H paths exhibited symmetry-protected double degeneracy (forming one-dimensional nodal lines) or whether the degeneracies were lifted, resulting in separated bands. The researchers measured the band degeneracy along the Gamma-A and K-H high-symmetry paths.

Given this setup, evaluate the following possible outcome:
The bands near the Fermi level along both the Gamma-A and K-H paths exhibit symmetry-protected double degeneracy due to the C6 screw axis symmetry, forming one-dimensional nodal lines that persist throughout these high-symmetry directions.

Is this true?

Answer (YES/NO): NO